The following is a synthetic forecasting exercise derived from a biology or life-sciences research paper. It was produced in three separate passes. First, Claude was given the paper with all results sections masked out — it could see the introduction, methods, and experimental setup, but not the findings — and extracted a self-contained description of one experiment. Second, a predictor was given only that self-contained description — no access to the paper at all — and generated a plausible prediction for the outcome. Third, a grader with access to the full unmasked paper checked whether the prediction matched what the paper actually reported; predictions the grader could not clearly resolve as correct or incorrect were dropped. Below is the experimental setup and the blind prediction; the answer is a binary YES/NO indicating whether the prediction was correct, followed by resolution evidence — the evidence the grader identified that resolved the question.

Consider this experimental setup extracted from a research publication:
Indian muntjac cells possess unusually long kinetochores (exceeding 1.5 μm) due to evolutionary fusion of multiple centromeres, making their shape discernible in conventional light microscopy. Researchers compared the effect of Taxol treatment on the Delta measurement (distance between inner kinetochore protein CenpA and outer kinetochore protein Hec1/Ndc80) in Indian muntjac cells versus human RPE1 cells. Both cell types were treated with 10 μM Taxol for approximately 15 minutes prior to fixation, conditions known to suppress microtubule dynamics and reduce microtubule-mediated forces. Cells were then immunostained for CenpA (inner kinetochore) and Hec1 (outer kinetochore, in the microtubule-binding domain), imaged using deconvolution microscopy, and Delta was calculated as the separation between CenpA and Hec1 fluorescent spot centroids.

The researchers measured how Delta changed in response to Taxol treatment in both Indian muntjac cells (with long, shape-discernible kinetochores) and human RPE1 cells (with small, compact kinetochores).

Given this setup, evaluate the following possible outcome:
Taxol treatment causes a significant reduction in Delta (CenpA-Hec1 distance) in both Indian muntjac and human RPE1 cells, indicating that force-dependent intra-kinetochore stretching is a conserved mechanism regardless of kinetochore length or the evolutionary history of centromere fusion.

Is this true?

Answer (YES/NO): NO